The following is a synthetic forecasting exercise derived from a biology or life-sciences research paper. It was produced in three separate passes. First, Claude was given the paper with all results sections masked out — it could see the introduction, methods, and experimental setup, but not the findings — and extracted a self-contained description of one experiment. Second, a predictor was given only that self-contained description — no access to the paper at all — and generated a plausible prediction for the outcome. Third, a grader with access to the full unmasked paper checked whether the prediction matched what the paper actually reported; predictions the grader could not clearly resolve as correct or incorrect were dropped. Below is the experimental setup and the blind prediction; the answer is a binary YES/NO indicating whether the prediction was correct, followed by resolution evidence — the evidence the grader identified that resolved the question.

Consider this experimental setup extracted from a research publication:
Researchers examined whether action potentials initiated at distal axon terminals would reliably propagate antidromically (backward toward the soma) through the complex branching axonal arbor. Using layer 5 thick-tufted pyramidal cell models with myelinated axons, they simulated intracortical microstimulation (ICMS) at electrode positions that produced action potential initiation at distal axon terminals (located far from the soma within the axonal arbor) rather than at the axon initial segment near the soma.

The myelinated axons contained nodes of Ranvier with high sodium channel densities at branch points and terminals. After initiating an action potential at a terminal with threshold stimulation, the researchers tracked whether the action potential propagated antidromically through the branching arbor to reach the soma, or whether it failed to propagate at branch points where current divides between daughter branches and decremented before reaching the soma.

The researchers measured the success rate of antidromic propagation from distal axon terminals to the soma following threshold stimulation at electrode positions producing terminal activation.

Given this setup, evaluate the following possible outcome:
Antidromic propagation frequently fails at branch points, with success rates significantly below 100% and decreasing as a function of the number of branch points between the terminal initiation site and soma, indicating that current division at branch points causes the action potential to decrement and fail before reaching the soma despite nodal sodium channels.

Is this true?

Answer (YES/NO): NO